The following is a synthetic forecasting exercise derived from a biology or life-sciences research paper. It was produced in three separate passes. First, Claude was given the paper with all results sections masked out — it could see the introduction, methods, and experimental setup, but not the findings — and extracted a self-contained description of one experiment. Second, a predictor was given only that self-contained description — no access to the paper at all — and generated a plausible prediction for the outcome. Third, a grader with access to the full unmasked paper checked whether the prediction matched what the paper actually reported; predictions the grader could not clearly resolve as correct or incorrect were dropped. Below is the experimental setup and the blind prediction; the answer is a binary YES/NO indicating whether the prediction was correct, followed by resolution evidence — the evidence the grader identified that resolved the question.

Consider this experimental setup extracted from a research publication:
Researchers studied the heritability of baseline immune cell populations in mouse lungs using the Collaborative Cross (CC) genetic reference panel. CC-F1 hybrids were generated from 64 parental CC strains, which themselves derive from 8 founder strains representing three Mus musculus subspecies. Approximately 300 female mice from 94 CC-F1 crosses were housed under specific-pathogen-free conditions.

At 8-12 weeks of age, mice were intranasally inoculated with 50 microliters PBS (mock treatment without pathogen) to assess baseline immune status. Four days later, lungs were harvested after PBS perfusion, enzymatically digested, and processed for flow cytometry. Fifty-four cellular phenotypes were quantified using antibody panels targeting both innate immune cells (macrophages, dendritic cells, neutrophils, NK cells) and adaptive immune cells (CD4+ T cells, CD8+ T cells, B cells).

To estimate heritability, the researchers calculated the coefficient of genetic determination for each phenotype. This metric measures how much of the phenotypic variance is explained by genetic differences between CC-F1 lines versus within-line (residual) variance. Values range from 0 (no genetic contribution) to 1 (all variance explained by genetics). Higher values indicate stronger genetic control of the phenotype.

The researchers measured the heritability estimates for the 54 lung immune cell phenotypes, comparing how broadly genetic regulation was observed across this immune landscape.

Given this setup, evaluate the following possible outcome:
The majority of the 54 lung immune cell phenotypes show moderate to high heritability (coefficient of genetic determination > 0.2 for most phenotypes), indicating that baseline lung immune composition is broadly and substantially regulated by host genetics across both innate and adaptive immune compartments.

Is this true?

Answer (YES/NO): YES